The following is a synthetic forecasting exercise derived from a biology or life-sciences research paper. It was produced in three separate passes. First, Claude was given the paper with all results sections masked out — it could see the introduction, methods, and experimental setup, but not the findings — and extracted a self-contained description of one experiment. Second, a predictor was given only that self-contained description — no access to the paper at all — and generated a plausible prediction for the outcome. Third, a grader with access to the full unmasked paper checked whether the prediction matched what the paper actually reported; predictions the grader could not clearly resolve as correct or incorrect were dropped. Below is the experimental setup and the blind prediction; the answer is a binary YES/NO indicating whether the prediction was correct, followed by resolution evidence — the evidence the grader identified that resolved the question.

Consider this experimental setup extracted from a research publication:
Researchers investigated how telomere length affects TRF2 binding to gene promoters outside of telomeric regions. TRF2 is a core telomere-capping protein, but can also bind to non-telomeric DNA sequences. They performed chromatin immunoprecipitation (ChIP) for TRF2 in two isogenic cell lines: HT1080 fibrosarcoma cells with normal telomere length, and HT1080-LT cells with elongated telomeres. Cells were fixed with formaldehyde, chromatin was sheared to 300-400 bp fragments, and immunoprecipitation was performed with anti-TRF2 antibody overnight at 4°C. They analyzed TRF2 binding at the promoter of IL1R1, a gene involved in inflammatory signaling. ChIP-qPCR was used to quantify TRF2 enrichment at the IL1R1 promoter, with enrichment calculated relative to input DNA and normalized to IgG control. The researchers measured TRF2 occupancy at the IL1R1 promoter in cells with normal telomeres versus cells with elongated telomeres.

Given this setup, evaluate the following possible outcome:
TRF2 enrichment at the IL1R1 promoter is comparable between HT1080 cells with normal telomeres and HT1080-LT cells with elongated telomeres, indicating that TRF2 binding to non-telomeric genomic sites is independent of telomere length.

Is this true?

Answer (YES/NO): NO